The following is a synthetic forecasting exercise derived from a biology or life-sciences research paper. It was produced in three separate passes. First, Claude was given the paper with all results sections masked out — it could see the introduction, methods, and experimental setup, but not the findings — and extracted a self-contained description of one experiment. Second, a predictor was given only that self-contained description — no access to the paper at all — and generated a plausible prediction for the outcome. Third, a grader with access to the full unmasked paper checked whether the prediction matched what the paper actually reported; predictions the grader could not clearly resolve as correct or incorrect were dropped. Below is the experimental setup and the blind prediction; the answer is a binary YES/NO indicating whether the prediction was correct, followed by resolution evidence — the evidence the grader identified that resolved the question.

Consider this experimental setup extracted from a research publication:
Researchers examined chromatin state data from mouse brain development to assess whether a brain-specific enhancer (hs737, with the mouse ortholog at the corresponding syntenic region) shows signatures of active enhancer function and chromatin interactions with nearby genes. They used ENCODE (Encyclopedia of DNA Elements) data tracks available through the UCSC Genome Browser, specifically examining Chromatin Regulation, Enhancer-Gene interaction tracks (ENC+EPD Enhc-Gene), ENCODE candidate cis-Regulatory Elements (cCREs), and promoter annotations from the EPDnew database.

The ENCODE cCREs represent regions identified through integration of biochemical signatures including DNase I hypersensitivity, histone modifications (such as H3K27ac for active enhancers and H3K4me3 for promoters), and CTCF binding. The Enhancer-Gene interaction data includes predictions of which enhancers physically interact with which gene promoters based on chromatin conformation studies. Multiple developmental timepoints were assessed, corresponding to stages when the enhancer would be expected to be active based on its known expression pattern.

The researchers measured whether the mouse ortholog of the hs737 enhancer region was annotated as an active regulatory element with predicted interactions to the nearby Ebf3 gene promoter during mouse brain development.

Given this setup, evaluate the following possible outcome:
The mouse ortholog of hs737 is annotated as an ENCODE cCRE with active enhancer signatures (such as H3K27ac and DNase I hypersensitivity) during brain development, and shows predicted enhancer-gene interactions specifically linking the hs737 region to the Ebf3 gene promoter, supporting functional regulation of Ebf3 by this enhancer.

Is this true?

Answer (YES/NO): YES